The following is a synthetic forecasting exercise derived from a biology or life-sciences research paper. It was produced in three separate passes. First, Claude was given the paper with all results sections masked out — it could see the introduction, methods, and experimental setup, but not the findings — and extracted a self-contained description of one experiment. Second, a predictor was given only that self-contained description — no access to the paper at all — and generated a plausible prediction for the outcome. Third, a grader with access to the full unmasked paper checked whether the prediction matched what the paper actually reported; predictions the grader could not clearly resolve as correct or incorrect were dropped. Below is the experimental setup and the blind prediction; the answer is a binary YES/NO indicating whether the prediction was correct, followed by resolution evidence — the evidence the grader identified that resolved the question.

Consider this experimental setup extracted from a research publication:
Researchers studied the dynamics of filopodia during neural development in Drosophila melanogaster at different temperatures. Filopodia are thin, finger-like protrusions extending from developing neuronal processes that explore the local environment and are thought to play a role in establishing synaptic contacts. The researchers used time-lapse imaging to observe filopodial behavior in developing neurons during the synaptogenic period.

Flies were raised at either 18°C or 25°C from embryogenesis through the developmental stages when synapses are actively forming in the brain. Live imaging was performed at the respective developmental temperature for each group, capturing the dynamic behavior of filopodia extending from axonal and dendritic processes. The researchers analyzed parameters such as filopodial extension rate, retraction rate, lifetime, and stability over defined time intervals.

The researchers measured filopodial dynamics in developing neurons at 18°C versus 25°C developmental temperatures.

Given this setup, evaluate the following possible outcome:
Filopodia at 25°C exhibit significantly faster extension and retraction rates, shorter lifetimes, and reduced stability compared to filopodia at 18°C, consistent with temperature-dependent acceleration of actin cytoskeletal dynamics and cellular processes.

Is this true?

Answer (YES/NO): YES